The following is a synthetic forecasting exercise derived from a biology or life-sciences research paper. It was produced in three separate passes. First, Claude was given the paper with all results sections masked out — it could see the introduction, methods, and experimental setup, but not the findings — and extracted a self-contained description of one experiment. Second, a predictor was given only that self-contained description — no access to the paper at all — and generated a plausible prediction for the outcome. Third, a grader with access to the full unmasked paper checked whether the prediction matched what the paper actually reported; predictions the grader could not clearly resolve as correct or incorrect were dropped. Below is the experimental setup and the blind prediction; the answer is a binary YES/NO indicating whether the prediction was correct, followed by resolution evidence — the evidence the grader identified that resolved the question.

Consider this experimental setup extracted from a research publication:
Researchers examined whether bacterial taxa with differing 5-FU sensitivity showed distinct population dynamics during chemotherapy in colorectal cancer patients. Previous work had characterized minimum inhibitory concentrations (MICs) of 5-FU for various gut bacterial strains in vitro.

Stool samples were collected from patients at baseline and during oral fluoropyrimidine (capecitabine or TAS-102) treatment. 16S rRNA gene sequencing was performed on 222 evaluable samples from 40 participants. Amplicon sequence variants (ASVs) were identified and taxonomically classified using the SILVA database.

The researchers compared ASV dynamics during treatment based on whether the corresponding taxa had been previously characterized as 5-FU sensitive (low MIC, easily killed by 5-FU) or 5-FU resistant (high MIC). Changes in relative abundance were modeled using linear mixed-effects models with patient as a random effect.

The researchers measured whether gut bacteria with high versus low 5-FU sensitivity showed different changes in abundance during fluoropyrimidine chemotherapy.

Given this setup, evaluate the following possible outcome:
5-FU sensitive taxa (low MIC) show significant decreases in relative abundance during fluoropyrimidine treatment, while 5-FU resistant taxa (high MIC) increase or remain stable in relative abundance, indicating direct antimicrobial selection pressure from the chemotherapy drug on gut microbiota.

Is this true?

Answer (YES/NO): YES